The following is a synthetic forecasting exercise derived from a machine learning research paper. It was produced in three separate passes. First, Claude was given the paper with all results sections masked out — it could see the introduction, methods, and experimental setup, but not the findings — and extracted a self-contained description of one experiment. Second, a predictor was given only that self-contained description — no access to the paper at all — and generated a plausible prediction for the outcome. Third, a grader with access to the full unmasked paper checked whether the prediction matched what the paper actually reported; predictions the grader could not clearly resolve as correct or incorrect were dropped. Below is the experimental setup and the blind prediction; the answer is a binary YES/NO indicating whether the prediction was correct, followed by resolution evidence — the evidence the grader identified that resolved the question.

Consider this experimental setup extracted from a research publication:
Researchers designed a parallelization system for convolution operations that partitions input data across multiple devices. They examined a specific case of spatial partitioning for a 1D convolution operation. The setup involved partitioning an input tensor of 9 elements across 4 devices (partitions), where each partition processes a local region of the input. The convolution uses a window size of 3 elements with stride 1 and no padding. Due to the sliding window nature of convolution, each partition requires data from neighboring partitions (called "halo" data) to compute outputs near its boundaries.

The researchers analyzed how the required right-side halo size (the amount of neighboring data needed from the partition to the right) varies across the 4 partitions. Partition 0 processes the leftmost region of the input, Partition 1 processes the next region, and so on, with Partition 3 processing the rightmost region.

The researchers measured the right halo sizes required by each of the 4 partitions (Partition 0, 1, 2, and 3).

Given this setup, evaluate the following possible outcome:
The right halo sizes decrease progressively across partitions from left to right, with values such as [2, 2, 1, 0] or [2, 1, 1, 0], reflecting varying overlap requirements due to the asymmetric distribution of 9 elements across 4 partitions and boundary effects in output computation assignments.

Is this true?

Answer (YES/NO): NO